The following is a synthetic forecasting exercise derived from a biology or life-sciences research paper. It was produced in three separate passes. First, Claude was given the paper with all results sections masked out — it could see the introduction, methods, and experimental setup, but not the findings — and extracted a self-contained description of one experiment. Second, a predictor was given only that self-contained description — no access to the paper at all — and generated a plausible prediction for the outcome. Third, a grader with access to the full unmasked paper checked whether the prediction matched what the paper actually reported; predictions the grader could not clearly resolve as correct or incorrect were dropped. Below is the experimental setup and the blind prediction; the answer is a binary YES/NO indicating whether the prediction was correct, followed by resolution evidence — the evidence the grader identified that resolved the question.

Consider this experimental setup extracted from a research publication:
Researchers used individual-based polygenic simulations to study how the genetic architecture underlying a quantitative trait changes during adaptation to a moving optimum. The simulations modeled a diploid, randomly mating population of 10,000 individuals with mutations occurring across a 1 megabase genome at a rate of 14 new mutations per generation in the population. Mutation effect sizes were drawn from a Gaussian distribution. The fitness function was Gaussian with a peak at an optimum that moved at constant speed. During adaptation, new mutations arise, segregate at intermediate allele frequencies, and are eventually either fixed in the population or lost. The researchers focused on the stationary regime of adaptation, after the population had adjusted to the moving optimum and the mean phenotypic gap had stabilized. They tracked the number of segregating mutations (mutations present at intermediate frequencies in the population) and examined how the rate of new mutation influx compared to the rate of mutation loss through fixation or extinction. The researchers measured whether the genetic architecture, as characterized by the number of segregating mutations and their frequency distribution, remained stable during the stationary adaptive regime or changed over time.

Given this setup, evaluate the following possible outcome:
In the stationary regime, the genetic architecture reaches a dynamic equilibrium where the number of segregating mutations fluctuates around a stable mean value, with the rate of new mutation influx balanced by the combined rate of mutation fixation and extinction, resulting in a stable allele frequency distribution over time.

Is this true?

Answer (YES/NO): YES